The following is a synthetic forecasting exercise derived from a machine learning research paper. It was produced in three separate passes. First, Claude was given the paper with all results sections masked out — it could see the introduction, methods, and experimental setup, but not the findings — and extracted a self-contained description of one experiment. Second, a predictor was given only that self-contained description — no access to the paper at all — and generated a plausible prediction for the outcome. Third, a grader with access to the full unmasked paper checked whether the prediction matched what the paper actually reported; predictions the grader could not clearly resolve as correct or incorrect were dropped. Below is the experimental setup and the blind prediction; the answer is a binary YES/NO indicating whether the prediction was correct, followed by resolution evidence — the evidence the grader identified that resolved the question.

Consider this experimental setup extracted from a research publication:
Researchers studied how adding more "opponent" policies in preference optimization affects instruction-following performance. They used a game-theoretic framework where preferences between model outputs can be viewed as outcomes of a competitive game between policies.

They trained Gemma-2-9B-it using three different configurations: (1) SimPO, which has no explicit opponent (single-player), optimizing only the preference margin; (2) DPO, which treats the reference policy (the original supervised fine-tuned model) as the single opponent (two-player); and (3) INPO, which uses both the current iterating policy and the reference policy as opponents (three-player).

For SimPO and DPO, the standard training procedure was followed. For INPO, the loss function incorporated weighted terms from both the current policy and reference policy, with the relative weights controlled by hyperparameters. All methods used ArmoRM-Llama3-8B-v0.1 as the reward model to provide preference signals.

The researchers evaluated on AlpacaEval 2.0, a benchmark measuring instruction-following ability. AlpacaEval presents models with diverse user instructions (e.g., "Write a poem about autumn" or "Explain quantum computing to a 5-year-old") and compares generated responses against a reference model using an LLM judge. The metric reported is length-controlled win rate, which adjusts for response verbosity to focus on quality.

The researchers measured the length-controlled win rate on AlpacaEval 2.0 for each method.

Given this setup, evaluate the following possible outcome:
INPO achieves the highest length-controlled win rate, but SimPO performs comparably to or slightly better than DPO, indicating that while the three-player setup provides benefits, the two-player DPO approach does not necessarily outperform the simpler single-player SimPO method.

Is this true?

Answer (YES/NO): YES